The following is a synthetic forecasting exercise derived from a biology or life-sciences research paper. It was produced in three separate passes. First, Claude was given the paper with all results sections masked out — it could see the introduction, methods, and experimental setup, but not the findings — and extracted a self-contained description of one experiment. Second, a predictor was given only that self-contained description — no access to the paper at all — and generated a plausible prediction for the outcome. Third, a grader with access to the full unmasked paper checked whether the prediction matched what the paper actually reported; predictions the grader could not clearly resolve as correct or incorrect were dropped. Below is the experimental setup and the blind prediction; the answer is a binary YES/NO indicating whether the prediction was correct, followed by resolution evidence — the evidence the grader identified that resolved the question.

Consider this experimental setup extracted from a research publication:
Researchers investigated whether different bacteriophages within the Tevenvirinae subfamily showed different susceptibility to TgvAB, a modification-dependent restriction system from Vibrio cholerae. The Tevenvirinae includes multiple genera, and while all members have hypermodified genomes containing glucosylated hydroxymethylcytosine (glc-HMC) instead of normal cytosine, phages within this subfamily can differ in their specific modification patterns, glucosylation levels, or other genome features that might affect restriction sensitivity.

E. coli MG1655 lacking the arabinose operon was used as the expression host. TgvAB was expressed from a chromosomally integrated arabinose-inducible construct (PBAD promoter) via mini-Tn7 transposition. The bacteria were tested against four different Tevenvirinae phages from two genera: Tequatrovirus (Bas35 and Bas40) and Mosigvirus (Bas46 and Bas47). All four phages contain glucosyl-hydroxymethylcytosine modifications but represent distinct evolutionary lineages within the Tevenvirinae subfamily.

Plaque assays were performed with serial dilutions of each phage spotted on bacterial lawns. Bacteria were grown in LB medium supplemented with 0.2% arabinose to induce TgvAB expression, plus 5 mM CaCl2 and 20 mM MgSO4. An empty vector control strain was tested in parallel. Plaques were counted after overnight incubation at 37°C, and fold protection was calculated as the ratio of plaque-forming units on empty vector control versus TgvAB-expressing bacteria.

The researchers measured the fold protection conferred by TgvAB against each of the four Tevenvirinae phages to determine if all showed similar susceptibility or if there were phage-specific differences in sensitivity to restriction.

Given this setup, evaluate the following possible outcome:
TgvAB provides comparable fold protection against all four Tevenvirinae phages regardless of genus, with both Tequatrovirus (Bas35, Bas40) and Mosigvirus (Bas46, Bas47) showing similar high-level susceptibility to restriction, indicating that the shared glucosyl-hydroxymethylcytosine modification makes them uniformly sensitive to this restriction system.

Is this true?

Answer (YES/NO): NO